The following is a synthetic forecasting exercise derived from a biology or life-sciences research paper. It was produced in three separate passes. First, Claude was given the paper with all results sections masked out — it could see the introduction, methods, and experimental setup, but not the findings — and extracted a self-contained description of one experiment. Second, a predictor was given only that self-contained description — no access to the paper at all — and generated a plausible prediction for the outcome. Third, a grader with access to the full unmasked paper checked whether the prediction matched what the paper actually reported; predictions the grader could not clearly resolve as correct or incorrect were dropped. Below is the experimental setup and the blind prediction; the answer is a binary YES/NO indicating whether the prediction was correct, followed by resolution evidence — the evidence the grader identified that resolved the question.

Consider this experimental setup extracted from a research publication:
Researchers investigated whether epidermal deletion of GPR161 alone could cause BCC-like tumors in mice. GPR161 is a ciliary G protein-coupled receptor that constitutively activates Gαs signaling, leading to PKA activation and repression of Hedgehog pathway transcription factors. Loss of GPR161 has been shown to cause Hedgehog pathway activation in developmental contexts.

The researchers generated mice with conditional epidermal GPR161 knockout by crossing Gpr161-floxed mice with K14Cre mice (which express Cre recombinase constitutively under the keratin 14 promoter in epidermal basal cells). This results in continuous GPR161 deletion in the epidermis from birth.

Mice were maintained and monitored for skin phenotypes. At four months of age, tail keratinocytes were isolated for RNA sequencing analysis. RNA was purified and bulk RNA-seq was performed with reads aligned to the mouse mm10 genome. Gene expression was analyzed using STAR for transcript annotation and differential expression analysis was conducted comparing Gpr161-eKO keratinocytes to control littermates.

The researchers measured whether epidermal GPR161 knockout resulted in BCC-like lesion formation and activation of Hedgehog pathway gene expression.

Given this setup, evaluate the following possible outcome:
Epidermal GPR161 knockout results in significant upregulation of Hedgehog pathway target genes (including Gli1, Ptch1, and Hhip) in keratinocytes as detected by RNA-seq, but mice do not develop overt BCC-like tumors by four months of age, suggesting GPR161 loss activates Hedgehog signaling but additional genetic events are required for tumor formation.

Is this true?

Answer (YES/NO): NO